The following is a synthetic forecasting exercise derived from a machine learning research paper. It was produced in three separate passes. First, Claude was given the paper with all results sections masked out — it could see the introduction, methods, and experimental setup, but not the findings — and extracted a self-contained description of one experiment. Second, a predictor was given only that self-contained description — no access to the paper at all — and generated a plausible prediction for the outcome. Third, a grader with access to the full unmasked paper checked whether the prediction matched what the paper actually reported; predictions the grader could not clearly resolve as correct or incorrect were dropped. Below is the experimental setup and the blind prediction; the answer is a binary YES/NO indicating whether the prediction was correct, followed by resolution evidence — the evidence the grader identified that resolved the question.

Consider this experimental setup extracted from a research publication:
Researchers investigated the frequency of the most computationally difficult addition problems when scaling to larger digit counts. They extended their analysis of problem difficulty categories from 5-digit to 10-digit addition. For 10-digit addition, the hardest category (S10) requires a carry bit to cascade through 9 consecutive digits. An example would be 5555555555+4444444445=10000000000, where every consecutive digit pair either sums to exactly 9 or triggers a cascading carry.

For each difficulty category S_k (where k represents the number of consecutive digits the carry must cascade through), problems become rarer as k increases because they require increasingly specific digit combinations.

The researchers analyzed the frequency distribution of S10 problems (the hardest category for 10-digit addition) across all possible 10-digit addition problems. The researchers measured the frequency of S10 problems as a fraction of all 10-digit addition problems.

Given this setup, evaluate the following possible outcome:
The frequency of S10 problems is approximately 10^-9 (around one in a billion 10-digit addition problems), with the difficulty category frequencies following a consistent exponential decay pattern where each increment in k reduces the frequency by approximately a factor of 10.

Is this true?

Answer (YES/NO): NO